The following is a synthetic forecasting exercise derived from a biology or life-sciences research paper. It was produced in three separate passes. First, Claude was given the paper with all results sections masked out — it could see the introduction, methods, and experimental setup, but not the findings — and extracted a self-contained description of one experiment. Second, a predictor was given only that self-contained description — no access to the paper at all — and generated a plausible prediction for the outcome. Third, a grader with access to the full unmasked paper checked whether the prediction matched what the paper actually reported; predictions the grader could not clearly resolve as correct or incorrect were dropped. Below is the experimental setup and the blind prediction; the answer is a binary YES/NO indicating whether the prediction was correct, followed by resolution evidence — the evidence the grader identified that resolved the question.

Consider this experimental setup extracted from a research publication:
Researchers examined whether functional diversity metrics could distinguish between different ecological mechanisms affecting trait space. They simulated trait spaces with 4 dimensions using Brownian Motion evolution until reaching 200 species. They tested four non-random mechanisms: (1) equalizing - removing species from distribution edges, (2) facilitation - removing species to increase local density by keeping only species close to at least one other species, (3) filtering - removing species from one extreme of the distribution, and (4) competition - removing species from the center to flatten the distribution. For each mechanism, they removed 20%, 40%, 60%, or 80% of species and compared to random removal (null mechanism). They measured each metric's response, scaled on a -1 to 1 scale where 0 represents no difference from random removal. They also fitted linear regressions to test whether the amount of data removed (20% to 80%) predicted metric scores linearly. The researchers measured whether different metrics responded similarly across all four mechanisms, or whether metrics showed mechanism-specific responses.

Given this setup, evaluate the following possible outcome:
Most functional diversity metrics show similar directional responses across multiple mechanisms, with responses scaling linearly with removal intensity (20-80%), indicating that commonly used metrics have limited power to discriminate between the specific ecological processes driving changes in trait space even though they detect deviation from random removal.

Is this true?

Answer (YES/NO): NO